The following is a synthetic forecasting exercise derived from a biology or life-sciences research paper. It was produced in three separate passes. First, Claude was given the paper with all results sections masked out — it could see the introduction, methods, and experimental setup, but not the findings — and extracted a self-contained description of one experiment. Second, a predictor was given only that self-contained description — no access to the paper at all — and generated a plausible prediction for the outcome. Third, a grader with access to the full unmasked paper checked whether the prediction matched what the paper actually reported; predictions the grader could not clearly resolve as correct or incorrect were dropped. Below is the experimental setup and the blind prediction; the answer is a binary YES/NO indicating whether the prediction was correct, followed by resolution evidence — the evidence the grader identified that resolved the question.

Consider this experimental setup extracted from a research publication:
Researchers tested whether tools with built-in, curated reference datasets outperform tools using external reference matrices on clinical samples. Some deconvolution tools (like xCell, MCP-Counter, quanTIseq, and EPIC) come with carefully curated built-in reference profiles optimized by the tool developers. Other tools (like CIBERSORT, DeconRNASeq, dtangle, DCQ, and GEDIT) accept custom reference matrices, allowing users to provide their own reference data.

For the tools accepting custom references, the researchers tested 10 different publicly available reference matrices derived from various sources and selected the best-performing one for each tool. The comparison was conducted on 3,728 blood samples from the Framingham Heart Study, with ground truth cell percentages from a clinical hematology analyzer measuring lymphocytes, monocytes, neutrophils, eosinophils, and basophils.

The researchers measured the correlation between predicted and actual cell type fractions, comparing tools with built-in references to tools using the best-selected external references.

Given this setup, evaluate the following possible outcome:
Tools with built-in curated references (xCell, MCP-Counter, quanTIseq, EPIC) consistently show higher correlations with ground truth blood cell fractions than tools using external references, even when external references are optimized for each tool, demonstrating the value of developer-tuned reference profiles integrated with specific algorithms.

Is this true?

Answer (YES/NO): NO